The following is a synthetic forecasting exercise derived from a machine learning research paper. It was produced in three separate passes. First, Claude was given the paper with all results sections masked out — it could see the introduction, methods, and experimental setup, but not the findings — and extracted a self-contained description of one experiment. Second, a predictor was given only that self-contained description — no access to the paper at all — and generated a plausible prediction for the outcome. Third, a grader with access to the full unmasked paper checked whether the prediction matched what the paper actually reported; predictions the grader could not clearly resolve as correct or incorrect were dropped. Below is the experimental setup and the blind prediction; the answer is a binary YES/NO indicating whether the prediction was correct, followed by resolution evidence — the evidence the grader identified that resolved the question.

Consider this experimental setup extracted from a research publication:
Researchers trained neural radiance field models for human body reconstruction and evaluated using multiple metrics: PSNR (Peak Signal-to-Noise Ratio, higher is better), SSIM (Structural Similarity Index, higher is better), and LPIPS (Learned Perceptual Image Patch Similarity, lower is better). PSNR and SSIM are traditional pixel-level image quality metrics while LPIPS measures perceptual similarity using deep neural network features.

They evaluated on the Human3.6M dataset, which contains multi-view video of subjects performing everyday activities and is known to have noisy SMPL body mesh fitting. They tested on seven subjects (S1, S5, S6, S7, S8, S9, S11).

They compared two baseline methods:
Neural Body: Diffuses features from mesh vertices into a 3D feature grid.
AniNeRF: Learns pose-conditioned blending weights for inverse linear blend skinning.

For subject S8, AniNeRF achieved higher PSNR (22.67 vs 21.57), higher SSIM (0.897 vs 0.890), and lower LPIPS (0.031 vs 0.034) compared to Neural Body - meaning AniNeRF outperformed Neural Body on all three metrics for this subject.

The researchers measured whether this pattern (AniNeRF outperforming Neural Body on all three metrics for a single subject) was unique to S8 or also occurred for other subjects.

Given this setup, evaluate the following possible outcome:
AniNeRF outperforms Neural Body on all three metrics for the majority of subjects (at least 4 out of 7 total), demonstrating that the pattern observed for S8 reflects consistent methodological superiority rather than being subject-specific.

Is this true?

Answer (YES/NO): NO